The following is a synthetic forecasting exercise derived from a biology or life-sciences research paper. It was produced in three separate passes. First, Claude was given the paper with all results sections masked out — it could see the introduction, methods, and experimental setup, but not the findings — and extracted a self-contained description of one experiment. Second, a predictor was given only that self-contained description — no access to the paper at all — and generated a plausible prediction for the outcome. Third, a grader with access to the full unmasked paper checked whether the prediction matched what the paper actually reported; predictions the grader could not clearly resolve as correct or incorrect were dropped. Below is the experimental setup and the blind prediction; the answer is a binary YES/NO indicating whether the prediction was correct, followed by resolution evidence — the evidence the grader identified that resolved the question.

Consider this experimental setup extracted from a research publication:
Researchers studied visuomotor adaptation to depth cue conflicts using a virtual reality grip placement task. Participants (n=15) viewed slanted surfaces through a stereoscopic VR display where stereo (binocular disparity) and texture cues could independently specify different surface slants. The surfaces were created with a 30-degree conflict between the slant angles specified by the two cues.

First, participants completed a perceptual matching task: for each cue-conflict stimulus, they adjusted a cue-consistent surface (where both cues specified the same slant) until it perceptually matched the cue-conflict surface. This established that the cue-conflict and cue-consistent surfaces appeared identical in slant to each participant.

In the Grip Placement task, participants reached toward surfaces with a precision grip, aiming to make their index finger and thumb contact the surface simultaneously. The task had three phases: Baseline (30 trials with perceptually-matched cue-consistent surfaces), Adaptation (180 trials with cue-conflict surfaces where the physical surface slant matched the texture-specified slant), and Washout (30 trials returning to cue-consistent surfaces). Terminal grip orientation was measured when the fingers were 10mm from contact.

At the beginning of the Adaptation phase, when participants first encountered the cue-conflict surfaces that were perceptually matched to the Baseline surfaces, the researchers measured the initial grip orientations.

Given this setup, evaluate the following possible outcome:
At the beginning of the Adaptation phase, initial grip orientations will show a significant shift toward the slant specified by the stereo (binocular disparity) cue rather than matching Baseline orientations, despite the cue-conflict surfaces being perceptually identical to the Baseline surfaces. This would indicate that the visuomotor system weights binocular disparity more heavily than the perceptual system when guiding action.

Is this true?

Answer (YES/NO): NO